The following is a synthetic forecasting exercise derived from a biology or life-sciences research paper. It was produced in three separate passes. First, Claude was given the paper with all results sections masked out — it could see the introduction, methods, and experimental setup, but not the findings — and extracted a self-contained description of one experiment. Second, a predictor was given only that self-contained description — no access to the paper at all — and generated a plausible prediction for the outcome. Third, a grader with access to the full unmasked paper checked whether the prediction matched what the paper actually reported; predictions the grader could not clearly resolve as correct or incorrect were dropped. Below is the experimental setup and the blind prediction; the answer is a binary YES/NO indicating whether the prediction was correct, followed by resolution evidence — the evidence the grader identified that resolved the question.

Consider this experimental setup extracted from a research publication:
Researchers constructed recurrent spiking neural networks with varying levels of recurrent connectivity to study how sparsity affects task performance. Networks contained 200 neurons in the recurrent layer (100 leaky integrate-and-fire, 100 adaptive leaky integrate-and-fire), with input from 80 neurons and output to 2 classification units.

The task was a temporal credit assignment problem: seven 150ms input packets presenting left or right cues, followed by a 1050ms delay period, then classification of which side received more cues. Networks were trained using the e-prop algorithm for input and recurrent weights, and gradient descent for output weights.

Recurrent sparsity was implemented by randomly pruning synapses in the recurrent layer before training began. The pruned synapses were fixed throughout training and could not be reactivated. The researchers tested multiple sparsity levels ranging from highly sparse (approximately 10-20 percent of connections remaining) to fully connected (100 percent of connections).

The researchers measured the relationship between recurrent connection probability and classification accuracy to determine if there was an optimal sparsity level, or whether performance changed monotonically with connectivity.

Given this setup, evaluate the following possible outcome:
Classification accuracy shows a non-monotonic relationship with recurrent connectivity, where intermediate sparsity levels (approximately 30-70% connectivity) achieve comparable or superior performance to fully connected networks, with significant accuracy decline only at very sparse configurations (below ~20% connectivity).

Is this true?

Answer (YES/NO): NO